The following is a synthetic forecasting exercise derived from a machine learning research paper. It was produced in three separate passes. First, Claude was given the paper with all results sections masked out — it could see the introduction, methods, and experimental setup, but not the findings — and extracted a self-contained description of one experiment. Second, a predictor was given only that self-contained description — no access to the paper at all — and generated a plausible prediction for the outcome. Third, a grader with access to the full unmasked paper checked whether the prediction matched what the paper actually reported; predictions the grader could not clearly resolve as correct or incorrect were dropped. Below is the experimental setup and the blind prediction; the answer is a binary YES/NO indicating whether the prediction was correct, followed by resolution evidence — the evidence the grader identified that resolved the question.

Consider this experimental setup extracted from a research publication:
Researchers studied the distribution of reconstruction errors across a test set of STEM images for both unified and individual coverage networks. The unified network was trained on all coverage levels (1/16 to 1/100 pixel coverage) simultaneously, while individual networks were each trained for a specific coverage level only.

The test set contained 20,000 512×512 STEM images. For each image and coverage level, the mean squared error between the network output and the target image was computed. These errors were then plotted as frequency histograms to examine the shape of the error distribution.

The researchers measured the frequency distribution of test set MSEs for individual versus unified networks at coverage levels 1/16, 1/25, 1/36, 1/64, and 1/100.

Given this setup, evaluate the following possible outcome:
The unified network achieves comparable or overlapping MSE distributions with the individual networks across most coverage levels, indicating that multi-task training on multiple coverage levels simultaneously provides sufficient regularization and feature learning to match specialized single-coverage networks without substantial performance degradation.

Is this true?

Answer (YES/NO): YES